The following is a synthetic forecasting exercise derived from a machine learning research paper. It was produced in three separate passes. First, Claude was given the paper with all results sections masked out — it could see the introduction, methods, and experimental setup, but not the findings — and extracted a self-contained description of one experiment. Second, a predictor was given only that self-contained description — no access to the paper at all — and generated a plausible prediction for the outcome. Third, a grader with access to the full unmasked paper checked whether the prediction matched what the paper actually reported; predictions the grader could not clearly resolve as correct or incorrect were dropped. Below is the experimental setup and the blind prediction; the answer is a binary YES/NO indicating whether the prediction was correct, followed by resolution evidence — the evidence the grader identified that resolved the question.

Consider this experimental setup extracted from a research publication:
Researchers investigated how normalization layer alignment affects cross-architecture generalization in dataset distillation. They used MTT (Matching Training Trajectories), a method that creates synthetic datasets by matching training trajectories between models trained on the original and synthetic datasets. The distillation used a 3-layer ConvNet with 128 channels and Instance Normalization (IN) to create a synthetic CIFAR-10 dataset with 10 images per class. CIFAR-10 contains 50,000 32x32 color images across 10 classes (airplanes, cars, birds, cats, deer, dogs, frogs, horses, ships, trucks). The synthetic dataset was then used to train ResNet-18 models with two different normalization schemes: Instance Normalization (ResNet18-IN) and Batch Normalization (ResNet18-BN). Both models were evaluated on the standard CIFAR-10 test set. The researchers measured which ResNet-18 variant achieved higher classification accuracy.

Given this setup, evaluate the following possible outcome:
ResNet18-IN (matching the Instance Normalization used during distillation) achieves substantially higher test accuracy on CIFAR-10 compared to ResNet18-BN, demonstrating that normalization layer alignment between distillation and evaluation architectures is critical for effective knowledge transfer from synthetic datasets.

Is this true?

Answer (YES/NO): YES